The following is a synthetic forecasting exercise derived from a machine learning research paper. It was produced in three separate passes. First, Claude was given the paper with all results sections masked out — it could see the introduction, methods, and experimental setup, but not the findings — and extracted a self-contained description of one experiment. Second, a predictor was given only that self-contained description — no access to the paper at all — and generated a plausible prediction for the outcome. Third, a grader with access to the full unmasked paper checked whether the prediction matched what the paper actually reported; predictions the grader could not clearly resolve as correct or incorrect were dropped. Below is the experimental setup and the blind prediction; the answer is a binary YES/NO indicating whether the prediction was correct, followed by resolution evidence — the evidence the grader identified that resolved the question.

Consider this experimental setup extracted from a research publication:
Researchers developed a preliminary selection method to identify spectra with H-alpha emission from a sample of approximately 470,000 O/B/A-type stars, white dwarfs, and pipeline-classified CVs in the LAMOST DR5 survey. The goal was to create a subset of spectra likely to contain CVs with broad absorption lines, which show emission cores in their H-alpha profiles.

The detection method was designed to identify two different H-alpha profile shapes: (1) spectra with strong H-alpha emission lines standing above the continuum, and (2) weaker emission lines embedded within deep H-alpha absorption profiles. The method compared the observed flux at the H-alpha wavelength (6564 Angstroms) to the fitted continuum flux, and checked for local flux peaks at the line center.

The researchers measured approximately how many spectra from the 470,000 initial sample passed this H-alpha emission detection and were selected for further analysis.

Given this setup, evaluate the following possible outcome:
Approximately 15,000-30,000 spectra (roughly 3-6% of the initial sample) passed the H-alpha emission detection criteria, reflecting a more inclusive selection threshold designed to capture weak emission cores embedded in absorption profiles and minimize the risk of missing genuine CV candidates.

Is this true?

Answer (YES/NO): YES